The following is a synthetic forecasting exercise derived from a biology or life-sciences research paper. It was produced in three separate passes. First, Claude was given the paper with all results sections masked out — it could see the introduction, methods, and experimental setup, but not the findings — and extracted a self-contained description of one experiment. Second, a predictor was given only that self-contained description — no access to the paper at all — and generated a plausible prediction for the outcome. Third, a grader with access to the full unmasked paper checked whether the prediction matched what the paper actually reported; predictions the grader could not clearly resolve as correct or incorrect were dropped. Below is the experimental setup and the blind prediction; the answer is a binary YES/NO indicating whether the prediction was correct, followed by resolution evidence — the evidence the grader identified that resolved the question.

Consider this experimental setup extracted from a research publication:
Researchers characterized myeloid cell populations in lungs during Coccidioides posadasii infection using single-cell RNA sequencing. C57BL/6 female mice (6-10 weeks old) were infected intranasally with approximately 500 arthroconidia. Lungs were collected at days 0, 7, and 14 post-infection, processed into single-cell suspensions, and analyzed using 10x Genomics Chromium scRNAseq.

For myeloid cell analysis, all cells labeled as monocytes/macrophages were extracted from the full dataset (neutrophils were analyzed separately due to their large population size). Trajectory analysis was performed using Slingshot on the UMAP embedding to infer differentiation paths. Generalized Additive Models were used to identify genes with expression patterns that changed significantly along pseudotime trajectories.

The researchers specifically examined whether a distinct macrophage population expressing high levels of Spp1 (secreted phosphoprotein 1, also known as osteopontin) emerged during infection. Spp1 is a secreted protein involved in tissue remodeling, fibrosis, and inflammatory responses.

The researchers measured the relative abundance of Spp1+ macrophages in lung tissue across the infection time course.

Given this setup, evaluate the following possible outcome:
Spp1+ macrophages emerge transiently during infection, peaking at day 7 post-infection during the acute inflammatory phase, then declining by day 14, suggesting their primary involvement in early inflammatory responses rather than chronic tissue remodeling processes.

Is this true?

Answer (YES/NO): NO